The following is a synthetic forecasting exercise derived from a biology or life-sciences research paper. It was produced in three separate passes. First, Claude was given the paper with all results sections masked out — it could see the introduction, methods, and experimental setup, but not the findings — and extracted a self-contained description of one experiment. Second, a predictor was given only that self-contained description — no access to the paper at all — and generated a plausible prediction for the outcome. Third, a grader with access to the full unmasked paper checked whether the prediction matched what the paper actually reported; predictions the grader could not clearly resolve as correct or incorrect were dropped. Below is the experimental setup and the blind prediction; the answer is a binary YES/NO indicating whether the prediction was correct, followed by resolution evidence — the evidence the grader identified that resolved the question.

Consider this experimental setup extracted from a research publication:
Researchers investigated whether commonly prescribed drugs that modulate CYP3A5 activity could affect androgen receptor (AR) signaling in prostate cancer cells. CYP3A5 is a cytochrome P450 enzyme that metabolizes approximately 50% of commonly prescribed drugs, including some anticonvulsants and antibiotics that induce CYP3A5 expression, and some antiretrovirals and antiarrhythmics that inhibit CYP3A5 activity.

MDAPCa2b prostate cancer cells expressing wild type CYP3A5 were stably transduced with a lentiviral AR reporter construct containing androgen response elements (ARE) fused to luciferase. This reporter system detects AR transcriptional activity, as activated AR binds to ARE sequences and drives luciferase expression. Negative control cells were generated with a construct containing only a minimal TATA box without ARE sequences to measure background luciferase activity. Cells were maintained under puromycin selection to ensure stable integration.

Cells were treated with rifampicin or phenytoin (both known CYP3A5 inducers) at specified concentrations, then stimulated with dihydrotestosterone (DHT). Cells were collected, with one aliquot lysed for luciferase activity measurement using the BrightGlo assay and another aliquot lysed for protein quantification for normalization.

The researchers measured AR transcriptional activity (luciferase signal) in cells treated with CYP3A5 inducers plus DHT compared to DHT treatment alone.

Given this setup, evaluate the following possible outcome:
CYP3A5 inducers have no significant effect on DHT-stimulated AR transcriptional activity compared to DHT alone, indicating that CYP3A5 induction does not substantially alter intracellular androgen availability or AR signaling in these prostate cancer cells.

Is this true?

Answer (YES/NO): NO